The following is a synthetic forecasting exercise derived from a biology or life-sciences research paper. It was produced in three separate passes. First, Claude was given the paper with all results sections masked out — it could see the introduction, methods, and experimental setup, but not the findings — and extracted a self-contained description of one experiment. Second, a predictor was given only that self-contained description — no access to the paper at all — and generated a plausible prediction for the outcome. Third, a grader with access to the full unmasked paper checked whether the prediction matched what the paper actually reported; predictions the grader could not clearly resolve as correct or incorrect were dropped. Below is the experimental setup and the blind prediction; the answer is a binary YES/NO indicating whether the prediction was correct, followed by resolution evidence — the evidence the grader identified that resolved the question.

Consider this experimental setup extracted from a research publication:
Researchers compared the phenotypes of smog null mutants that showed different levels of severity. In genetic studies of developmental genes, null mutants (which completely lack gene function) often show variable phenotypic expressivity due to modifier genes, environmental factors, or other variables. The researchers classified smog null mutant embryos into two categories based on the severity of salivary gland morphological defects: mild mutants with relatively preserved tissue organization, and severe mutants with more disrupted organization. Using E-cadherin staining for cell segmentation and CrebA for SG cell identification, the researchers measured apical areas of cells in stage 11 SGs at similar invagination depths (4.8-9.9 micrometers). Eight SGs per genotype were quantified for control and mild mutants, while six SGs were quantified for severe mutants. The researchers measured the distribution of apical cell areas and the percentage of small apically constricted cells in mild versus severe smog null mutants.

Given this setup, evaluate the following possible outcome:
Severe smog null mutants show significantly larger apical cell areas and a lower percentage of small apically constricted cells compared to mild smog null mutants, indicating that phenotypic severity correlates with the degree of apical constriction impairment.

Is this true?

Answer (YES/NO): YES